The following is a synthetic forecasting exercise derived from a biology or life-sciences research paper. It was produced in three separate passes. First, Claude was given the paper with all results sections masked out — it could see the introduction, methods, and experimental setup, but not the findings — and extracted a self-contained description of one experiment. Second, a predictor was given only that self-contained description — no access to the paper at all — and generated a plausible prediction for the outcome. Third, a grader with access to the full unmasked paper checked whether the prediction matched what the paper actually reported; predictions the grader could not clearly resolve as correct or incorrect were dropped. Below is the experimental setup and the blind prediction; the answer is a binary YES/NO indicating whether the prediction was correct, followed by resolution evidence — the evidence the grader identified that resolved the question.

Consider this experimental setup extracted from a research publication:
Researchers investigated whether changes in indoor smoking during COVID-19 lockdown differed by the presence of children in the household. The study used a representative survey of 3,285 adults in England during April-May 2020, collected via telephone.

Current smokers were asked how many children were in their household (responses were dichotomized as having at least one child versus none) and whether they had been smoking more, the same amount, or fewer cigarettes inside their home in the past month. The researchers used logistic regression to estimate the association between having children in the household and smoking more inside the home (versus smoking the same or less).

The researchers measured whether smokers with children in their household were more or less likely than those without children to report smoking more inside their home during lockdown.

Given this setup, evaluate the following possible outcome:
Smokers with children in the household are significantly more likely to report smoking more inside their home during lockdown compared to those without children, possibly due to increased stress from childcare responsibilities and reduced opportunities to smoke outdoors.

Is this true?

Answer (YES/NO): NO